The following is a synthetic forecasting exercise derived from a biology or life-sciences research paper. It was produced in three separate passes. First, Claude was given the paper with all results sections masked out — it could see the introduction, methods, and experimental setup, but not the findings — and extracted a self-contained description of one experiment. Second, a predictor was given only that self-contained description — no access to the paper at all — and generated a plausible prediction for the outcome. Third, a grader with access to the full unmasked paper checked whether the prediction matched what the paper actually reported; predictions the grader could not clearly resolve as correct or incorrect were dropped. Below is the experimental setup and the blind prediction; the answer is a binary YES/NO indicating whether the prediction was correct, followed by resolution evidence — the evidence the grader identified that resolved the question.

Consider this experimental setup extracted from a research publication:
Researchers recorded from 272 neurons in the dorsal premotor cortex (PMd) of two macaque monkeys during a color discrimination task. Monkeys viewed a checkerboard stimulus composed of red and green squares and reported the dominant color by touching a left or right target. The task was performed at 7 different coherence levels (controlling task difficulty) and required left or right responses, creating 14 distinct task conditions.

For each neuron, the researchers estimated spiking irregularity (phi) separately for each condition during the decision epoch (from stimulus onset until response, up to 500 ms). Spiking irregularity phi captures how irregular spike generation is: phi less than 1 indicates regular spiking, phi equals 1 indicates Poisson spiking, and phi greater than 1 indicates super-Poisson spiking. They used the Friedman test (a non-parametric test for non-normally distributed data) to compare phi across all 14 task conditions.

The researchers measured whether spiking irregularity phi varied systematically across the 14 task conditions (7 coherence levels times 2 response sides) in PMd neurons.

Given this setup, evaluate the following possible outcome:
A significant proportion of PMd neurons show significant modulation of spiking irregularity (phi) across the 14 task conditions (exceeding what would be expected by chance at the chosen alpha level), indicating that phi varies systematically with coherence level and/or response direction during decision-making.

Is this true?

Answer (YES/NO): NO